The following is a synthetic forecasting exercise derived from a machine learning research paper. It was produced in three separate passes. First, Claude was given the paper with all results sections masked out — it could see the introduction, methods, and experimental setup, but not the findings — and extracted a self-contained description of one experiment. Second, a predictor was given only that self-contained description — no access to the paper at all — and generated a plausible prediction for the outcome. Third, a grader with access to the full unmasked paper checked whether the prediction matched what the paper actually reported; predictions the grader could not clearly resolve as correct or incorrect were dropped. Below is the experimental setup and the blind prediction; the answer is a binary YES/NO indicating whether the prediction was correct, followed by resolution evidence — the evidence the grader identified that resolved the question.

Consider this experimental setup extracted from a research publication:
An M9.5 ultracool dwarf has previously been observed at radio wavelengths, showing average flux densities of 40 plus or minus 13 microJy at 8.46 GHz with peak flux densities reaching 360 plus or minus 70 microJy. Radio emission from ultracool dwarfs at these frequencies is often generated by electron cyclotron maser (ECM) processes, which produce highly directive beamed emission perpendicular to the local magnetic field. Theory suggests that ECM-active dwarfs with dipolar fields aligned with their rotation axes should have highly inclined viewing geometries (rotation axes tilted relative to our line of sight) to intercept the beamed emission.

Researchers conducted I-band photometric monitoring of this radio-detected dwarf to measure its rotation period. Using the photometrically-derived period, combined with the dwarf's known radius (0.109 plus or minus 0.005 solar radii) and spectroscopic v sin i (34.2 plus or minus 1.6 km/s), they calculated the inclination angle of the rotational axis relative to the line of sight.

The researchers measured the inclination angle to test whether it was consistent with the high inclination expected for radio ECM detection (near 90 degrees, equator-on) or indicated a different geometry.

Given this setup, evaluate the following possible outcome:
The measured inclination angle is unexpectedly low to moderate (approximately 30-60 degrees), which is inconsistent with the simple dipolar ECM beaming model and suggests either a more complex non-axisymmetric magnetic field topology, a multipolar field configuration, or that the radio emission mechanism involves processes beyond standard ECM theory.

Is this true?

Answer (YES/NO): YES